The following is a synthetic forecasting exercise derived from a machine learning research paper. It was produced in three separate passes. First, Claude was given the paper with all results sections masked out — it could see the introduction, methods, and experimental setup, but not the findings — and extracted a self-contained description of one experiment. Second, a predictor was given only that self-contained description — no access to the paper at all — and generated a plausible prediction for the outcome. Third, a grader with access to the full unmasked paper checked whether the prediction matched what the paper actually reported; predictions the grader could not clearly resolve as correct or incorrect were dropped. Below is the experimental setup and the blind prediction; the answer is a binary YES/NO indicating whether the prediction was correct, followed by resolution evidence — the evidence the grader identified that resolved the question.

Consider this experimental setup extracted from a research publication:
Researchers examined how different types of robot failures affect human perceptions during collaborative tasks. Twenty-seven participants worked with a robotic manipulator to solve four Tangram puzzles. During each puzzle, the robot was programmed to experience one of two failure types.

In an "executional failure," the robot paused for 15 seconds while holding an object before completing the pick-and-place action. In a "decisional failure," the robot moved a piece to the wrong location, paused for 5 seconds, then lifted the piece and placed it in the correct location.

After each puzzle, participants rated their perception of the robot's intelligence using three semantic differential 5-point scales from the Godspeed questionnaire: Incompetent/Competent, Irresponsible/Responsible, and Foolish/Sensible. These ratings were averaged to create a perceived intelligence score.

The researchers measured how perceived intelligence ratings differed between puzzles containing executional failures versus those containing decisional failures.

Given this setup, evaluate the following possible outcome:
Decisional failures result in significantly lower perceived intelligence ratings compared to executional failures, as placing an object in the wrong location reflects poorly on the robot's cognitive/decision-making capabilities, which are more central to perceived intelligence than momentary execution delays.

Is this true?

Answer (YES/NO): NO